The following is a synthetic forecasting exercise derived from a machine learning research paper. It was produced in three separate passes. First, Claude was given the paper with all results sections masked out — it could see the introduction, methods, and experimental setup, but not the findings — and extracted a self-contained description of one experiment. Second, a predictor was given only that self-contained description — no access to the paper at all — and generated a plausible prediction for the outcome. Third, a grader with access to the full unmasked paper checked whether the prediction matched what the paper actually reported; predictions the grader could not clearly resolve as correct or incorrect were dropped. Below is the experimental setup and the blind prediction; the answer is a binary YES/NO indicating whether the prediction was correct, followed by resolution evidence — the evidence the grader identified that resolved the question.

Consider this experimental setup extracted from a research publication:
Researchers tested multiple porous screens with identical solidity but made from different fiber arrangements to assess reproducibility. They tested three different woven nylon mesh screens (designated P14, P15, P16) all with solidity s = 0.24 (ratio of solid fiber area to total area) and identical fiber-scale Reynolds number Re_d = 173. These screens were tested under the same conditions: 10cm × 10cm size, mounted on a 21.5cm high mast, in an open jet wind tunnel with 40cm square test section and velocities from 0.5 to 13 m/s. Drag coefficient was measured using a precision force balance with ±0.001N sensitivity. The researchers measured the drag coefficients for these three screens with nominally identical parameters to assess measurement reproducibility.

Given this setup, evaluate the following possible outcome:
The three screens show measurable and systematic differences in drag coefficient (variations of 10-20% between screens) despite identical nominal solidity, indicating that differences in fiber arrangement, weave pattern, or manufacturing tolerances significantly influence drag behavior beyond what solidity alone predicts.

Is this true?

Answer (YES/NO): NO